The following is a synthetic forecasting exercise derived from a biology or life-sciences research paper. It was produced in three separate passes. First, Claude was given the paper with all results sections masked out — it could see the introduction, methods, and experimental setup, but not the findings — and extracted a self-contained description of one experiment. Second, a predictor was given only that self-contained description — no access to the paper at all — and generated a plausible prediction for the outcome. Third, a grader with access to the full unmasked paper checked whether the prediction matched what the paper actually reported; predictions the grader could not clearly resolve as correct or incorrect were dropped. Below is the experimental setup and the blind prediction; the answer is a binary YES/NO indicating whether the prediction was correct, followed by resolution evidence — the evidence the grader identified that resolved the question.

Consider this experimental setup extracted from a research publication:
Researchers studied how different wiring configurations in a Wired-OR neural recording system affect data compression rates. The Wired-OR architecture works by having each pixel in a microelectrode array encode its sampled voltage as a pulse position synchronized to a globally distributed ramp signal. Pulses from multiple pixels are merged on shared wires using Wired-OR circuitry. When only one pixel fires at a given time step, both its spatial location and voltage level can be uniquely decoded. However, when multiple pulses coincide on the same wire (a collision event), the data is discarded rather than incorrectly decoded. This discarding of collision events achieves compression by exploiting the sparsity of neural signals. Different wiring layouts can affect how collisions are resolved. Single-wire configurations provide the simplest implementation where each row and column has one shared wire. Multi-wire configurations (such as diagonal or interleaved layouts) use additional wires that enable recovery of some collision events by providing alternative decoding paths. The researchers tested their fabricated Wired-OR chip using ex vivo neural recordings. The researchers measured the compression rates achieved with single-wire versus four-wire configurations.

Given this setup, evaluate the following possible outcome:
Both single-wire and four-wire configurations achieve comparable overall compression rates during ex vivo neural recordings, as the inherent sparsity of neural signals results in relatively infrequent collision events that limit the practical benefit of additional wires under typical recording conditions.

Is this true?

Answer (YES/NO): NO